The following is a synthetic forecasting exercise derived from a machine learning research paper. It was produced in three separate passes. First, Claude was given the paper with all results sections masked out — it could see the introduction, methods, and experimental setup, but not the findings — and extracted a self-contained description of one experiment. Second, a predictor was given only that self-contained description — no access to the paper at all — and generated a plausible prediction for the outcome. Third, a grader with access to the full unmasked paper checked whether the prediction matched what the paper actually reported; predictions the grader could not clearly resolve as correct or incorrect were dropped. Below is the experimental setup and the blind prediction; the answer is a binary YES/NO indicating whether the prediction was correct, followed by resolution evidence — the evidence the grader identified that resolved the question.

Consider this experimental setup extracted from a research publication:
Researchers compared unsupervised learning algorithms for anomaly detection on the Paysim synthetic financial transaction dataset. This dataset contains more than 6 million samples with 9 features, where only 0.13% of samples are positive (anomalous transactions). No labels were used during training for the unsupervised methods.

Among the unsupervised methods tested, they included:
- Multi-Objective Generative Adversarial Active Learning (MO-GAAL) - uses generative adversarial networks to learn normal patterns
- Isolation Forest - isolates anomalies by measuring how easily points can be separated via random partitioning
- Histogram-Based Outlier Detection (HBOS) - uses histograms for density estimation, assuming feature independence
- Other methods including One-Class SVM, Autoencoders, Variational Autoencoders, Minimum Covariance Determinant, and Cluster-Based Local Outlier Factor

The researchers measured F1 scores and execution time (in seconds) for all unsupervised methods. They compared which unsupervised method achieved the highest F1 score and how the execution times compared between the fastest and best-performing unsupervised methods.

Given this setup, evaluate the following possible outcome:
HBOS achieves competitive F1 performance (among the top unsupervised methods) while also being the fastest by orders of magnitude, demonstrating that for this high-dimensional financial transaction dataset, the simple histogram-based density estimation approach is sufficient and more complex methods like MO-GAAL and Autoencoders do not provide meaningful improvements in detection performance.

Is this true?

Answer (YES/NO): NO